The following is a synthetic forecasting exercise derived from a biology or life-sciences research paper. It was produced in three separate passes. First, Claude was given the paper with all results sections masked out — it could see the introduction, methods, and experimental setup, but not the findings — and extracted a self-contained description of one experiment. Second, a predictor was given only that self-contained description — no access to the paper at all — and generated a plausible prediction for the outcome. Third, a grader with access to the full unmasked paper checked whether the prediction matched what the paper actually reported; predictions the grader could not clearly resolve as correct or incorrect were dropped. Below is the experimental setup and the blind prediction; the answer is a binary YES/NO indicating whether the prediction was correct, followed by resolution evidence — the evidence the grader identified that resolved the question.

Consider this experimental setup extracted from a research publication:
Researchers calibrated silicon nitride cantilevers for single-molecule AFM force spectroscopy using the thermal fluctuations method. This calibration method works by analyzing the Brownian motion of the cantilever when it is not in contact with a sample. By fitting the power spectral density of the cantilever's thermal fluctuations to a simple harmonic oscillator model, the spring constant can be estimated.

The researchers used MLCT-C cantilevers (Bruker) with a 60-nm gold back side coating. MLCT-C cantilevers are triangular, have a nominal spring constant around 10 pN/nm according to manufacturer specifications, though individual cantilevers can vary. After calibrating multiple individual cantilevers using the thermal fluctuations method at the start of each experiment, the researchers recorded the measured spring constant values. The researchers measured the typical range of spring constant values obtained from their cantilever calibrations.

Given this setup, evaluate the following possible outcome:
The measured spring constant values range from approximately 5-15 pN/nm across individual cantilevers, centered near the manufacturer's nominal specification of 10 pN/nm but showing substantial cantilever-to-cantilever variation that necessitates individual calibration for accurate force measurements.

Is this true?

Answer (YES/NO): NO